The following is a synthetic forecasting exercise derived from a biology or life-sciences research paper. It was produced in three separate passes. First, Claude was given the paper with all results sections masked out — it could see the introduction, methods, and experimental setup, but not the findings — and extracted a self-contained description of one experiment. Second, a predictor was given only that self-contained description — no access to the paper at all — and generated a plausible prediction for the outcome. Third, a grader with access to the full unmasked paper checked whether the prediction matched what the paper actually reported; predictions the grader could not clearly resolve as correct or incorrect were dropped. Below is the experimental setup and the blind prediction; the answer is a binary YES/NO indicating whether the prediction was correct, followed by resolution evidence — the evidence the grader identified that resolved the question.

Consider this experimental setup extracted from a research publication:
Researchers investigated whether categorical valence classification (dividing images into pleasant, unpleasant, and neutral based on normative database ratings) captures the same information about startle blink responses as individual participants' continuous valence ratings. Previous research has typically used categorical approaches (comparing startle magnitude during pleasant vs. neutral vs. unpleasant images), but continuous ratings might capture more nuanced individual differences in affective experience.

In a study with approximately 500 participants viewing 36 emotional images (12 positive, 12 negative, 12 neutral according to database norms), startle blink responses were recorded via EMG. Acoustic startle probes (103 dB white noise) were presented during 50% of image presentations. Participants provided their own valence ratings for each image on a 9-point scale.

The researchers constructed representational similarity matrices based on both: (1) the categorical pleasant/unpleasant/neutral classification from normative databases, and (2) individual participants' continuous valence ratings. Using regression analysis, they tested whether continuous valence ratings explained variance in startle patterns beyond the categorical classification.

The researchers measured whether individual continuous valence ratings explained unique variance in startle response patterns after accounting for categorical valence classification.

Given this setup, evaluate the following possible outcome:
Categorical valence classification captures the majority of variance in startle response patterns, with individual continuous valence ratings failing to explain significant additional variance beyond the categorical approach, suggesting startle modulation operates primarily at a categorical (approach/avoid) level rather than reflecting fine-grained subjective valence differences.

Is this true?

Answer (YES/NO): NO